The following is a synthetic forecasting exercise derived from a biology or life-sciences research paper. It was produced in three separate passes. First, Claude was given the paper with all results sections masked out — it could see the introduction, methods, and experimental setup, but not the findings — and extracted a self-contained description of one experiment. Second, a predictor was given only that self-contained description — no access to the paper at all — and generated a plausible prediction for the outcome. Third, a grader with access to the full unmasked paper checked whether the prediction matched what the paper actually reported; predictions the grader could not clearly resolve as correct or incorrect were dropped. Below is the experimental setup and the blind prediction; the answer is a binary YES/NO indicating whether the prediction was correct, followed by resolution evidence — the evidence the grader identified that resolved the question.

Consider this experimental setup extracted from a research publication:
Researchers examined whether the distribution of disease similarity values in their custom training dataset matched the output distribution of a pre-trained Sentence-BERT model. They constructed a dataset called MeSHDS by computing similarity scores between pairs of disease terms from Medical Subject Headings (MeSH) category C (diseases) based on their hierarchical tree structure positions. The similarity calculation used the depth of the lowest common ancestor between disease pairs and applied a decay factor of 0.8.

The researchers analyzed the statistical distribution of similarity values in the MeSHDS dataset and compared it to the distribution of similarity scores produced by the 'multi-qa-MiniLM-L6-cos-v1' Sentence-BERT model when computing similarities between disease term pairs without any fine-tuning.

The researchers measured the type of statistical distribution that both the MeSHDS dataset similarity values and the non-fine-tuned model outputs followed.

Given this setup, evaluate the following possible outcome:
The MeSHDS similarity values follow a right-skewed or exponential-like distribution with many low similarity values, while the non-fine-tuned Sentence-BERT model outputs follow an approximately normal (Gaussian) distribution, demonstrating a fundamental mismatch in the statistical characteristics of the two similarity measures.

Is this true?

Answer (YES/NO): NO